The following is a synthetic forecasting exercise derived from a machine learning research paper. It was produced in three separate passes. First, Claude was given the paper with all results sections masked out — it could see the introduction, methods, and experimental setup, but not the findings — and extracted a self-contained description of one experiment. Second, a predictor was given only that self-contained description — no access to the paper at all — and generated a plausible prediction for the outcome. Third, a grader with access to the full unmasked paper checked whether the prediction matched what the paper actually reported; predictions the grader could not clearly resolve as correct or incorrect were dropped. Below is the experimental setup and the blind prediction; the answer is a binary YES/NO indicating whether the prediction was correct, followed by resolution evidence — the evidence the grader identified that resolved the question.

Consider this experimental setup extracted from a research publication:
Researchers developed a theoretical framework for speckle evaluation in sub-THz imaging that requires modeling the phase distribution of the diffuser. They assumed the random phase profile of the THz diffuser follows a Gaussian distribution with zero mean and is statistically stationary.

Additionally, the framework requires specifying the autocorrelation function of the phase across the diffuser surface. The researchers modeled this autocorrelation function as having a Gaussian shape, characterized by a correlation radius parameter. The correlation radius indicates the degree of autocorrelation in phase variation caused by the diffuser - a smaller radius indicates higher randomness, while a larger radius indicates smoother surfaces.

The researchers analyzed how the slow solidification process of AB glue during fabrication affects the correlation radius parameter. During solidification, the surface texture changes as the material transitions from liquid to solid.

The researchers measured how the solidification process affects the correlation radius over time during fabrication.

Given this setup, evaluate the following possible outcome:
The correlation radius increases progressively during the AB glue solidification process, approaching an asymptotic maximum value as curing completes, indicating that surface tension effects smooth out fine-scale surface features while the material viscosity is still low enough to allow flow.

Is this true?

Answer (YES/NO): YES